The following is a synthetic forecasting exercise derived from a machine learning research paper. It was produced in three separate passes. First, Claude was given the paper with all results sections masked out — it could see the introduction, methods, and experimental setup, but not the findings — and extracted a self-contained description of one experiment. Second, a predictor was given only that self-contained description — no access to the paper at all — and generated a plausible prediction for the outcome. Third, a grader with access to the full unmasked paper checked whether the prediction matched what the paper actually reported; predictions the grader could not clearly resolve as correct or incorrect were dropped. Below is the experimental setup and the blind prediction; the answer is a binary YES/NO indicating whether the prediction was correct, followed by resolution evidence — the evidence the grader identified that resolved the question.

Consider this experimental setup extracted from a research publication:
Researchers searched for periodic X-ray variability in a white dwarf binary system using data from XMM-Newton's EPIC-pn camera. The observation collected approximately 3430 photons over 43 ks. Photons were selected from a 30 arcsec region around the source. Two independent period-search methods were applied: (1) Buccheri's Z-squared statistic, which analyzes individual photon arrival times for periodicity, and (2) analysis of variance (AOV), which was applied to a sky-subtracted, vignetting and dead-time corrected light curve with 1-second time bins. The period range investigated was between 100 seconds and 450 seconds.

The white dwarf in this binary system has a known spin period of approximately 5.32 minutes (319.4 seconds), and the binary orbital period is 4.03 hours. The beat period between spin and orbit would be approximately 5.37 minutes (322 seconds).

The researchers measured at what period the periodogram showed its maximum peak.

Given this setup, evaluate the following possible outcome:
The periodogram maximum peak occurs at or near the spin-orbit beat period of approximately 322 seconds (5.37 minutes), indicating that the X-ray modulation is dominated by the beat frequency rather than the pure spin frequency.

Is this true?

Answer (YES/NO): NO